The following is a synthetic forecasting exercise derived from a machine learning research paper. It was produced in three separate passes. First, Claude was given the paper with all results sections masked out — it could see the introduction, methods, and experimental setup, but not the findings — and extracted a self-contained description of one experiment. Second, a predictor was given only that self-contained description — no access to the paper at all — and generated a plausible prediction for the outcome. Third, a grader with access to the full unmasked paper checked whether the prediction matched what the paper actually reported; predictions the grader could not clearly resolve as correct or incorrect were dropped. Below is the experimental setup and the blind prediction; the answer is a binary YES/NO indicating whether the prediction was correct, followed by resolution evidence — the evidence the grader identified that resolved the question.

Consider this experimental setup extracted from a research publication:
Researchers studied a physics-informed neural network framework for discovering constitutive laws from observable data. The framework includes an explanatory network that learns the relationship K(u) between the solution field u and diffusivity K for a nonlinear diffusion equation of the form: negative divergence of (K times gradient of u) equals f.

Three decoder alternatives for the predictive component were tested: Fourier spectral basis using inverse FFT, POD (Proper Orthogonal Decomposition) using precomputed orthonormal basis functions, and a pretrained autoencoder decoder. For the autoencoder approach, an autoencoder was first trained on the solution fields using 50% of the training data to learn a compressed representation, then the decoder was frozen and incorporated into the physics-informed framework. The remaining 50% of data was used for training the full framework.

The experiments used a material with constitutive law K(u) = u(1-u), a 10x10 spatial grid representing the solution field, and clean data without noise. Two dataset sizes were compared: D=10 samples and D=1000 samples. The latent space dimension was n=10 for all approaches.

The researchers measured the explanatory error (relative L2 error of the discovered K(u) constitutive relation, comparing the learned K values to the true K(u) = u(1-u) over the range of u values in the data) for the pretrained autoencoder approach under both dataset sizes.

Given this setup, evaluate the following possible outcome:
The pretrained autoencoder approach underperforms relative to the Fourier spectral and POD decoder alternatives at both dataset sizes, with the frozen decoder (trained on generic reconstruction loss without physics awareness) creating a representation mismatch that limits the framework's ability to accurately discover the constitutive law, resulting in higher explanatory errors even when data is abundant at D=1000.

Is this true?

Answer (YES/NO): NO